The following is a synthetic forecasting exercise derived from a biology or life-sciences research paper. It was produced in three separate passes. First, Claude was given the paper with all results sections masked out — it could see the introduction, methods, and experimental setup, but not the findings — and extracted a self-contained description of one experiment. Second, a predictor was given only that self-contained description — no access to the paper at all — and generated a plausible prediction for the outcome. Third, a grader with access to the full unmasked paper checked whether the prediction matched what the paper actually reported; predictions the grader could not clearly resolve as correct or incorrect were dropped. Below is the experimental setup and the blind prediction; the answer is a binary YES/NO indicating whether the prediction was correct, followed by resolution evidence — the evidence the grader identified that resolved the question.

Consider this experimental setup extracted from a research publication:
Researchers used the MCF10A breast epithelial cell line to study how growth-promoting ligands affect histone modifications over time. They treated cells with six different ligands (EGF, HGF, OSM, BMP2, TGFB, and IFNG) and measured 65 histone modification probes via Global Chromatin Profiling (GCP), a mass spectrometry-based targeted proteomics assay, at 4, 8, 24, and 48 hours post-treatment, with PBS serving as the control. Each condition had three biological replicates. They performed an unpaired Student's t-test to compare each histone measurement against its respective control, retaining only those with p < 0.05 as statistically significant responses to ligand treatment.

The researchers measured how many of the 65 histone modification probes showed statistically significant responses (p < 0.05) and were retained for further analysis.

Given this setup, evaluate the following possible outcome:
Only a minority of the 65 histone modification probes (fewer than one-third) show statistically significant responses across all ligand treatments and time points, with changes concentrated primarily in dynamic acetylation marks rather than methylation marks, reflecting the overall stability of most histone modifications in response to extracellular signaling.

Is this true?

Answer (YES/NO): NO